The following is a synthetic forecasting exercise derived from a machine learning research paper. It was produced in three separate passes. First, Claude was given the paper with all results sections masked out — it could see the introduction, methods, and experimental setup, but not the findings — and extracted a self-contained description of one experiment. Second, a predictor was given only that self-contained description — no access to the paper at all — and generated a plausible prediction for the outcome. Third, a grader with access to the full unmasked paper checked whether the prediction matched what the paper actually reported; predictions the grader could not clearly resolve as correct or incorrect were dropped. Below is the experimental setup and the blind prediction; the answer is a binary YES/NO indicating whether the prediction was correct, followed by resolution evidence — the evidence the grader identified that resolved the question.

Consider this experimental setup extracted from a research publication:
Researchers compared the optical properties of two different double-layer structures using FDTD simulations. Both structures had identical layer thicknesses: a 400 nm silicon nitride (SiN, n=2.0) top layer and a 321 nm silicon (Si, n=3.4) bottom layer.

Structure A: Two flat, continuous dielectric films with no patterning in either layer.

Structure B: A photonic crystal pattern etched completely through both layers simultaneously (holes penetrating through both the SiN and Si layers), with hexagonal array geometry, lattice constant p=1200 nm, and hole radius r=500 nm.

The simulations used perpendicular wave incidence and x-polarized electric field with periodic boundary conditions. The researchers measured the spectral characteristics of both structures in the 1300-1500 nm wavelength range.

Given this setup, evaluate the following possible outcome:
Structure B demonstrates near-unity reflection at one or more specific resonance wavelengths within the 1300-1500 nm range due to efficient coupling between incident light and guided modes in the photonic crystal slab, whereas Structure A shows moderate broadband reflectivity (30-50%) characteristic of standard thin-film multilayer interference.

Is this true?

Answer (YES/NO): NO